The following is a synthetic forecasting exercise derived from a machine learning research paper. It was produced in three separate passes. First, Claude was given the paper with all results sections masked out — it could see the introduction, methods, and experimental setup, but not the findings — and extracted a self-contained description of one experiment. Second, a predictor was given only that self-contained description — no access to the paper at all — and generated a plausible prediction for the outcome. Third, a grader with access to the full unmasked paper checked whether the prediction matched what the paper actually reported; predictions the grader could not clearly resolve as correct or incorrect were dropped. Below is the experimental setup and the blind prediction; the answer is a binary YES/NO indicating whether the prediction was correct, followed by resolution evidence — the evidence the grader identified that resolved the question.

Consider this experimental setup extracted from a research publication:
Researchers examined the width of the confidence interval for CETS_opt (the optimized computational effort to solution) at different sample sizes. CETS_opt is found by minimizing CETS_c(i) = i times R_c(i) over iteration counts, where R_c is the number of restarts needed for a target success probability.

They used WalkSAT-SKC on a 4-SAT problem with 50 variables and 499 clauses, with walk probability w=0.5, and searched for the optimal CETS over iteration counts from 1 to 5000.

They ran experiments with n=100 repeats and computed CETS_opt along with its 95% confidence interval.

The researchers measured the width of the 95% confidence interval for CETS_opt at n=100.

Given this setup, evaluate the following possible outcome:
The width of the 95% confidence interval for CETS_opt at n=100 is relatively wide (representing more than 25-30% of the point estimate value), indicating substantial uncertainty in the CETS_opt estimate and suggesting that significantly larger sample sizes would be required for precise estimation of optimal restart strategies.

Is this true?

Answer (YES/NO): YES